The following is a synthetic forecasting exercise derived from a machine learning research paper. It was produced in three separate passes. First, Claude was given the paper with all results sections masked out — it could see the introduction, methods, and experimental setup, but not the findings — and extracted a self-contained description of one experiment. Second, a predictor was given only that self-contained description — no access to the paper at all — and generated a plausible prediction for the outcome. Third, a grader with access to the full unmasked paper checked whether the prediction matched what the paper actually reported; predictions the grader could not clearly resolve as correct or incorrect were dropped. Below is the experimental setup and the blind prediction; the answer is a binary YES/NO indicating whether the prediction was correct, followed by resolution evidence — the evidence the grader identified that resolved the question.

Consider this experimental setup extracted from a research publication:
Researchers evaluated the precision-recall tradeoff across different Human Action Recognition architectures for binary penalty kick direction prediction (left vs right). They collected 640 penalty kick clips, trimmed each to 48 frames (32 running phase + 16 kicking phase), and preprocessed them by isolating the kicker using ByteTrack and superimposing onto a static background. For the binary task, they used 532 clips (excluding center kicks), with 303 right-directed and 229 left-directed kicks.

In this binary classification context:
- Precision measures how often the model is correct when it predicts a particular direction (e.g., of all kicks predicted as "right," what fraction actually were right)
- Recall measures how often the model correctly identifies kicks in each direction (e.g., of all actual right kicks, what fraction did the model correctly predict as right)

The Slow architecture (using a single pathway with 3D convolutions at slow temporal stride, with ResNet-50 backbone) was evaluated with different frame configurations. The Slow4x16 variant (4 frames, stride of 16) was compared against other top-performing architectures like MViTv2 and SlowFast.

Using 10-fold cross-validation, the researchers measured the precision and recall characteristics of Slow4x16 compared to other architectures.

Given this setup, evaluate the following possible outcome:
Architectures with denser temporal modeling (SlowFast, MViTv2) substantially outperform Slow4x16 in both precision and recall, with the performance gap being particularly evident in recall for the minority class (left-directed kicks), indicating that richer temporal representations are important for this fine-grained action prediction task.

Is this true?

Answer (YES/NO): NO